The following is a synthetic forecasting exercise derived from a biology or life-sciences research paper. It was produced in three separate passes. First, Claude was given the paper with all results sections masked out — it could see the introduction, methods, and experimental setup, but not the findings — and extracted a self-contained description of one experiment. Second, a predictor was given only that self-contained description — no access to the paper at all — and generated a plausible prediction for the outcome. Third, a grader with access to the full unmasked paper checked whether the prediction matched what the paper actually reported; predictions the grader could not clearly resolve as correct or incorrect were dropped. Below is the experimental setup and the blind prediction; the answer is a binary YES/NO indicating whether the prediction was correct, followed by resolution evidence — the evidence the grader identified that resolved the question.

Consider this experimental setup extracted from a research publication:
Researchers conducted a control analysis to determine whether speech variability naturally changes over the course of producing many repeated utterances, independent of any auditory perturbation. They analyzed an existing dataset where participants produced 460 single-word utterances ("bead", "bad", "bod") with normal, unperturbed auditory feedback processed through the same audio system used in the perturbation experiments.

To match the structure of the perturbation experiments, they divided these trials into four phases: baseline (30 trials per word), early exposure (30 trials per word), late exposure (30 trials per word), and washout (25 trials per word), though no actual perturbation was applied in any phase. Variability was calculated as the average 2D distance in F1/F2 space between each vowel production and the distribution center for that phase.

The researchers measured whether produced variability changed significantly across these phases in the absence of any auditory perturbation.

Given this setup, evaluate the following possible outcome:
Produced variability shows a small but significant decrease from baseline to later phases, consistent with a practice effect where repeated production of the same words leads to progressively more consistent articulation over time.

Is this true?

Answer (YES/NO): NO